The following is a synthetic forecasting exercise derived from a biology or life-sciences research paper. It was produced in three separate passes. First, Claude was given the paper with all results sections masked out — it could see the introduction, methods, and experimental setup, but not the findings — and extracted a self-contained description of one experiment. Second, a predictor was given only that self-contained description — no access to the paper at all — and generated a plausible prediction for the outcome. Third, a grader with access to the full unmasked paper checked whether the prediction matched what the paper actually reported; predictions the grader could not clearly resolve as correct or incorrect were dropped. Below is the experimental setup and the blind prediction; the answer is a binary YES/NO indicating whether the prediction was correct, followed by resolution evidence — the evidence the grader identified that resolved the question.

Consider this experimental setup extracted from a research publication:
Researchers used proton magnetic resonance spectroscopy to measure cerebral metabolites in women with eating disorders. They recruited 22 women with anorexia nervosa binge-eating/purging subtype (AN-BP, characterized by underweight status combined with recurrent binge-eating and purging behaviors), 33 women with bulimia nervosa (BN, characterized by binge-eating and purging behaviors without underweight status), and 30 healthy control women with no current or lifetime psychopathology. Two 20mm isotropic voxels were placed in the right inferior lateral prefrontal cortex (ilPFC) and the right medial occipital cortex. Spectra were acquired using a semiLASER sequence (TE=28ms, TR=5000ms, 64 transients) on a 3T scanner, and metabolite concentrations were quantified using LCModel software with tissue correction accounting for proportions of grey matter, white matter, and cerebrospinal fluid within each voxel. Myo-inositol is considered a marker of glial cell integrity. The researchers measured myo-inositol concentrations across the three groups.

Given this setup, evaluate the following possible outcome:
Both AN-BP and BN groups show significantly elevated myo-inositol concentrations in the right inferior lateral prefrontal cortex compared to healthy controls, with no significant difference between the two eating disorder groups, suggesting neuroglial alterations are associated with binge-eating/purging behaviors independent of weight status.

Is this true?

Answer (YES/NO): NO